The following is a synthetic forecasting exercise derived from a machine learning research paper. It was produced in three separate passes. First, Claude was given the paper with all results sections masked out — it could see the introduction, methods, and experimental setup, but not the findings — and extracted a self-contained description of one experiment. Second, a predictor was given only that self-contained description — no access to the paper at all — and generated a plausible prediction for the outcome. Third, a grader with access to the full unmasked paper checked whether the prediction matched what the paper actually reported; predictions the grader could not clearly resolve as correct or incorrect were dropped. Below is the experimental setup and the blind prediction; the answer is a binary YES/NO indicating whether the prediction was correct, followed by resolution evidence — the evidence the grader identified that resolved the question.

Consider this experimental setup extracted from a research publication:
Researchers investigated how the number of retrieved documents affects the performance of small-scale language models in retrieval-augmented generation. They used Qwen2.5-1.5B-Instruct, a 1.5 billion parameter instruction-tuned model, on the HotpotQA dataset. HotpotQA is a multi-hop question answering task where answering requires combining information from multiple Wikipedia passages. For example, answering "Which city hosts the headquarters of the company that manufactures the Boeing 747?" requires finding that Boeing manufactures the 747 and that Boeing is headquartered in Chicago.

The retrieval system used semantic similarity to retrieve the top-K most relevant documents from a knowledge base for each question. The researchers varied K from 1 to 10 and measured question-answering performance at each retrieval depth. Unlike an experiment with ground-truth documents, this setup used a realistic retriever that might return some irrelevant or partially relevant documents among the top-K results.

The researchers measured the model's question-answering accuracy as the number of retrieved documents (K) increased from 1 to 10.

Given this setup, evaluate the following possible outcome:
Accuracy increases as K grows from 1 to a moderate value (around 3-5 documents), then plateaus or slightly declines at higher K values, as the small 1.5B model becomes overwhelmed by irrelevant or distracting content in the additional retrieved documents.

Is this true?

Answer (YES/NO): NO